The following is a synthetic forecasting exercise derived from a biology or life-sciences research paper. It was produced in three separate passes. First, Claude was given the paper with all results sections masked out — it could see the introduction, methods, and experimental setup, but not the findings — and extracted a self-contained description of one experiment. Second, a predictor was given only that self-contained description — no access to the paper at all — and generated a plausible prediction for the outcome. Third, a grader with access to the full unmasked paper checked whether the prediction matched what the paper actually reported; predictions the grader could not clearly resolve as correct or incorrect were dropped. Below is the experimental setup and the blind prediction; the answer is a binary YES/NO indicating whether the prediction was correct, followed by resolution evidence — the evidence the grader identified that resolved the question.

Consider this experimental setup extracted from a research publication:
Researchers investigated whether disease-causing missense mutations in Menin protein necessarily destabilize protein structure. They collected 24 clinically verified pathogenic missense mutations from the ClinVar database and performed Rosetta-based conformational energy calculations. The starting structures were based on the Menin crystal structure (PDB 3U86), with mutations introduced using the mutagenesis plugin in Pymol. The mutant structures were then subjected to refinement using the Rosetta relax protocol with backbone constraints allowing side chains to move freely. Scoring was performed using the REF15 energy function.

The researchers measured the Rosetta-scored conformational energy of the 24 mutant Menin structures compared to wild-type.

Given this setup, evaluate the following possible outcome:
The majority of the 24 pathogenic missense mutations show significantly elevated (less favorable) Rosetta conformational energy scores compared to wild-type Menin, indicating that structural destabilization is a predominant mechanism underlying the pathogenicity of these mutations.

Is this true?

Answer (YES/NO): NO